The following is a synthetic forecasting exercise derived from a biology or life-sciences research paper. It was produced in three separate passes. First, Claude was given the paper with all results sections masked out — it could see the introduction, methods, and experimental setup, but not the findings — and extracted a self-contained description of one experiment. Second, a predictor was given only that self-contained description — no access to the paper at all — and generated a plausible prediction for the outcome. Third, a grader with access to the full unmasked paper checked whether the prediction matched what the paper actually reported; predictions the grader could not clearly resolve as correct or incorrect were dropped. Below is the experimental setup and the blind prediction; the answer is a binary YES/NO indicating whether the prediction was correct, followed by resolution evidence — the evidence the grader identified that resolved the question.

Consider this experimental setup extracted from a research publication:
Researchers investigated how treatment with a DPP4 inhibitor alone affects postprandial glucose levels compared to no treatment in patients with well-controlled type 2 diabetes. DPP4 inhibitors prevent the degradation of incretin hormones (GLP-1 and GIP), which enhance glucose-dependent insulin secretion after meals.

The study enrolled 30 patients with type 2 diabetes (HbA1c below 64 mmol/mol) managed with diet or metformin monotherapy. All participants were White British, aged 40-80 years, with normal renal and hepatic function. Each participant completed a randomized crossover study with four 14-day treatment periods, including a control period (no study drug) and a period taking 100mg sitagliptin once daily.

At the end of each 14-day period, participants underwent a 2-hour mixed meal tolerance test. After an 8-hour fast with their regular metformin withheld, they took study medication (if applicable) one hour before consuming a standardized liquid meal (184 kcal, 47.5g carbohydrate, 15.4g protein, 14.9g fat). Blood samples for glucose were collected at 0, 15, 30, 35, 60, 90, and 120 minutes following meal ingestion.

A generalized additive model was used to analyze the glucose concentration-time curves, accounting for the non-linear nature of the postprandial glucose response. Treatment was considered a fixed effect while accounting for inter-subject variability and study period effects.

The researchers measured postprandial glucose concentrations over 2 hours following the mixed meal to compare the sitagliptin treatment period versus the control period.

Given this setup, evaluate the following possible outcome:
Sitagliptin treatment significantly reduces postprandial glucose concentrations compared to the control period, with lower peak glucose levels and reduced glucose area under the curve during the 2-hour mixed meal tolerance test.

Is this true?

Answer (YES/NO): YES